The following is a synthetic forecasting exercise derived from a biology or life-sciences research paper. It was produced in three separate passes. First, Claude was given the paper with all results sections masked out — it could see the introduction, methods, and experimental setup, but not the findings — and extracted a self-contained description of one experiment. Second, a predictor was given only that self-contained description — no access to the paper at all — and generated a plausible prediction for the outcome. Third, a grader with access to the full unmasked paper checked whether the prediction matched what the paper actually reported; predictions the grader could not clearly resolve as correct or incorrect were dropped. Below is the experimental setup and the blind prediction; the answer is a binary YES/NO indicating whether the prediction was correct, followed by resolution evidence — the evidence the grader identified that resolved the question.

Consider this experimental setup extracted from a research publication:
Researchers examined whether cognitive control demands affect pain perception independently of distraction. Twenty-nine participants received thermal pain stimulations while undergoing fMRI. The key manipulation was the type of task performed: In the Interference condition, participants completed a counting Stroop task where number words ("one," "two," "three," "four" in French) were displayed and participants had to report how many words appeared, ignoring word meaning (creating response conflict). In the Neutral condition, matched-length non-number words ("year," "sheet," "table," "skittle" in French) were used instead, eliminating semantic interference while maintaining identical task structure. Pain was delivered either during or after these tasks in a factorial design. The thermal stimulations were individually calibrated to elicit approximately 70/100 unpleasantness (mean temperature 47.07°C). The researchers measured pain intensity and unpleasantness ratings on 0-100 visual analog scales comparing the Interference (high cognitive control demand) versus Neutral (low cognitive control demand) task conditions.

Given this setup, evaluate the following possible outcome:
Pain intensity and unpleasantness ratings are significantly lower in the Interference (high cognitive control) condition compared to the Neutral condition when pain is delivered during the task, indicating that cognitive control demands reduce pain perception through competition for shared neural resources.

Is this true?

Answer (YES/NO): NO